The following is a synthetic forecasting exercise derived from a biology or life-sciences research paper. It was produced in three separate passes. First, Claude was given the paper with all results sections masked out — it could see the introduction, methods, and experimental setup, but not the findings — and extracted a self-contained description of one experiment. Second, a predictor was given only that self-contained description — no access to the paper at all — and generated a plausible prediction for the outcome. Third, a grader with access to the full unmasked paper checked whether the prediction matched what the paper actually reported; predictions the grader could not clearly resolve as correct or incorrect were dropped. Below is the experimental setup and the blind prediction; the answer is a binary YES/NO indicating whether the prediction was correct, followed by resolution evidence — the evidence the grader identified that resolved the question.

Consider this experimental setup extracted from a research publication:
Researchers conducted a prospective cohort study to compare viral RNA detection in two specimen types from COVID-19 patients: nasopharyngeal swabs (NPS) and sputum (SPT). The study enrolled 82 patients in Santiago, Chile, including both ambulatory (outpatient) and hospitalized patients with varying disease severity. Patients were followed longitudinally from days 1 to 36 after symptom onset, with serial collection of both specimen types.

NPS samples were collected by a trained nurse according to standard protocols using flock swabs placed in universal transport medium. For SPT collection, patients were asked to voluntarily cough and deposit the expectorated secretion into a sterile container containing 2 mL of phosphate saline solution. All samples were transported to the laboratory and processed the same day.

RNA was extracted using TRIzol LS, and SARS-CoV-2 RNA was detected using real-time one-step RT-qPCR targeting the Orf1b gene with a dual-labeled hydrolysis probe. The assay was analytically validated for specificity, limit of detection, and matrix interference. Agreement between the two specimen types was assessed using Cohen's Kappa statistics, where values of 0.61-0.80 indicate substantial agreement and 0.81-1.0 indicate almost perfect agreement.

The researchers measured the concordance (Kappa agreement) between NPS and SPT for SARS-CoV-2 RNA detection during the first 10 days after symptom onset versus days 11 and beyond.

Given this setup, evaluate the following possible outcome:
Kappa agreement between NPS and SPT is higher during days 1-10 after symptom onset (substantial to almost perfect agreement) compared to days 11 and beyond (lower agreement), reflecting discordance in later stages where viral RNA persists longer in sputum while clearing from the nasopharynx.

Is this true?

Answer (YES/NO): NO